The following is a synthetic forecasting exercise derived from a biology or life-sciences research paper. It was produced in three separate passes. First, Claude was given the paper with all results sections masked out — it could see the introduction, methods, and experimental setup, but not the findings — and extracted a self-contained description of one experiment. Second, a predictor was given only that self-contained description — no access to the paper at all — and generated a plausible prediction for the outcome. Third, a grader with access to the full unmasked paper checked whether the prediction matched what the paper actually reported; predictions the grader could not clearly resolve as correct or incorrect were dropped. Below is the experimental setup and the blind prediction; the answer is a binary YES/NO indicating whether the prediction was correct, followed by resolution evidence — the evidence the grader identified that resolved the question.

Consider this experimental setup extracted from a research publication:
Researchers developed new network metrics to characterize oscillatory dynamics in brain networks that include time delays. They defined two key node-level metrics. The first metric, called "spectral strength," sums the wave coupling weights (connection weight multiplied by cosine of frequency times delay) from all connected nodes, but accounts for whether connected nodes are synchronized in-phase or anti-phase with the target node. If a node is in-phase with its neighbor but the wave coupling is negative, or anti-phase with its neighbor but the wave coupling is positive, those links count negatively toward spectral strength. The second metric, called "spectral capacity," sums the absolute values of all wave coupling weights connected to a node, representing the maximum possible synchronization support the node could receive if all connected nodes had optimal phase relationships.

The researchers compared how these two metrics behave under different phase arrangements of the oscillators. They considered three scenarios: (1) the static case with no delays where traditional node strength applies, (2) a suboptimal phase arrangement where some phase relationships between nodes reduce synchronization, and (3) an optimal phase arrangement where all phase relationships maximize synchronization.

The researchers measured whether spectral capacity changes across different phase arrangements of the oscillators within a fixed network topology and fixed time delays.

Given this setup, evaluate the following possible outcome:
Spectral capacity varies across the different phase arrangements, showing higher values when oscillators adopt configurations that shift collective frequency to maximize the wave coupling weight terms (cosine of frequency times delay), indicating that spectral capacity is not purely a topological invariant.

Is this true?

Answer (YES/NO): NO